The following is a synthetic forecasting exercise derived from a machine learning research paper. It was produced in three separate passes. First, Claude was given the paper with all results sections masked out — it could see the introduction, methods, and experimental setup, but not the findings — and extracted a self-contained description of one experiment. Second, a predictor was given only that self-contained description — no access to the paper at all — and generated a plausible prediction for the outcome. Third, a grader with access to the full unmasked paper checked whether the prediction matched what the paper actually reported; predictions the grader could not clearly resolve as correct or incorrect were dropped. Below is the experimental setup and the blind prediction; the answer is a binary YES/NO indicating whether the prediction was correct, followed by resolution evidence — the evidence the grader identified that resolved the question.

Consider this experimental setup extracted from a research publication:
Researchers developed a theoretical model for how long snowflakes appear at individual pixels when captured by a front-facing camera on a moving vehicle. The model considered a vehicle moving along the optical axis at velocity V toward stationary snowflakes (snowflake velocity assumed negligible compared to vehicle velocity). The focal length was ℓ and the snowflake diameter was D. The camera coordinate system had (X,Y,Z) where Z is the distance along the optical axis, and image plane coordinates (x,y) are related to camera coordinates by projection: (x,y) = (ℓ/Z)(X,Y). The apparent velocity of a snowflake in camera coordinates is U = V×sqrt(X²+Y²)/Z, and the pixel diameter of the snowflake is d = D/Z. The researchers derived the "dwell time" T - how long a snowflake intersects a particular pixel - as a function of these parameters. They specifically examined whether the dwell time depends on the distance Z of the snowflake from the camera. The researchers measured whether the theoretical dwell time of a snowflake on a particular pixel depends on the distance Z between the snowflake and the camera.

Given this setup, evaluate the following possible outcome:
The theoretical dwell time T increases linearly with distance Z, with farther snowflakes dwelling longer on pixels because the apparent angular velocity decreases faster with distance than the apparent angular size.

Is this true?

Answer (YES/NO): NO